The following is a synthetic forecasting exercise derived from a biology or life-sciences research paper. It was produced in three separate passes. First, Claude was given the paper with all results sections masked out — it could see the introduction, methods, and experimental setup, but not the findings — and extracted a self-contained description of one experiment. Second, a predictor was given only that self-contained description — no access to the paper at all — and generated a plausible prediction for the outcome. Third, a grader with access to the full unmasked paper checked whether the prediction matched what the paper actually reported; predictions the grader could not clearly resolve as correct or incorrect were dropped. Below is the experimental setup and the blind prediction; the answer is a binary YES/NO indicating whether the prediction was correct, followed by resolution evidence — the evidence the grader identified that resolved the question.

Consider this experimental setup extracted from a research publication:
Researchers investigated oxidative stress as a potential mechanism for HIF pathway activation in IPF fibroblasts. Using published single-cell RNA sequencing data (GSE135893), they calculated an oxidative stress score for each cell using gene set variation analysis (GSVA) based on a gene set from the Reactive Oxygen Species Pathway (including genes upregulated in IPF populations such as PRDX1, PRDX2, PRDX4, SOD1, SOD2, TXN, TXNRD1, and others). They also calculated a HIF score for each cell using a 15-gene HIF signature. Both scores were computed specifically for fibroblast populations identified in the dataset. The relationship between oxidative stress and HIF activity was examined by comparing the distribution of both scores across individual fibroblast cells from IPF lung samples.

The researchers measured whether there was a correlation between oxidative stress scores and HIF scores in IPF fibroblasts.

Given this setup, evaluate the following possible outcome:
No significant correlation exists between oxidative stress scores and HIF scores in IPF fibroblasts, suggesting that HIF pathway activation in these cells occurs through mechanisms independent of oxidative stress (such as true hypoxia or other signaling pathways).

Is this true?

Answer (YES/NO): NO